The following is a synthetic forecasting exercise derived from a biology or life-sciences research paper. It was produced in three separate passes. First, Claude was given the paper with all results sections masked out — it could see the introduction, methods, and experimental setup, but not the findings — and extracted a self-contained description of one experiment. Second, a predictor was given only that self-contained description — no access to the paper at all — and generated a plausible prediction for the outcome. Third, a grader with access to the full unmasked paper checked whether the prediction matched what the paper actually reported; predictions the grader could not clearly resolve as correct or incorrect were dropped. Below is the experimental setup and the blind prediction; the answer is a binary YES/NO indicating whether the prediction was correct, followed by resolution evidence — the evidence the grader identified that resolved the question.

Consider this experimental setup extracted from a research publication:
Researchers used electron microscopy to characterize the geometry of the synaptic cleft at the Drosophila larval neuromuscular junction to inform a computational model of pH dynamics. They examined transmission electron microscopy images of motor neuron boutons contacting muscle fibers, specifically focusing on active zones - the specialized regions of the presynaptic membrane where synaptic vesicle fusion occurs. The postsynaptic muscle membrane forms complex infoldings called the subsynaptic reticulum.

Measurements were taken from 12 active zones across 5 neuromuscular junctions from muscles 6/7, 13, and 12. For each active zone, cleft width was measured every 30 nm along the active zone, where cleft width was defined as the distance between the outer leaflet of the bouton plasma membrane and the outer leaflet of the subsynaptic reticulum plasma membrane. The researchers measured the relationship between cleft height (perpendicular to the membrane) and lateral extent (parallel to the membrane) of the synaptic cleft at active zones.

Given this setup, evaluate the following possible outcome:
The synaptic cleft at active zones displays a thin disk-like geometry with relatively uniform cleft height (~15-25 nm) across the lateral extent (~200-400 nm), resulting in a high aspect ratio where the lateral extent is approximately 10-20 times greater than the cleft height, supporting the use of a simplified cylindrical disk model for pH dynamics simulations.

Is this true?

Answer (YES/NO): NO